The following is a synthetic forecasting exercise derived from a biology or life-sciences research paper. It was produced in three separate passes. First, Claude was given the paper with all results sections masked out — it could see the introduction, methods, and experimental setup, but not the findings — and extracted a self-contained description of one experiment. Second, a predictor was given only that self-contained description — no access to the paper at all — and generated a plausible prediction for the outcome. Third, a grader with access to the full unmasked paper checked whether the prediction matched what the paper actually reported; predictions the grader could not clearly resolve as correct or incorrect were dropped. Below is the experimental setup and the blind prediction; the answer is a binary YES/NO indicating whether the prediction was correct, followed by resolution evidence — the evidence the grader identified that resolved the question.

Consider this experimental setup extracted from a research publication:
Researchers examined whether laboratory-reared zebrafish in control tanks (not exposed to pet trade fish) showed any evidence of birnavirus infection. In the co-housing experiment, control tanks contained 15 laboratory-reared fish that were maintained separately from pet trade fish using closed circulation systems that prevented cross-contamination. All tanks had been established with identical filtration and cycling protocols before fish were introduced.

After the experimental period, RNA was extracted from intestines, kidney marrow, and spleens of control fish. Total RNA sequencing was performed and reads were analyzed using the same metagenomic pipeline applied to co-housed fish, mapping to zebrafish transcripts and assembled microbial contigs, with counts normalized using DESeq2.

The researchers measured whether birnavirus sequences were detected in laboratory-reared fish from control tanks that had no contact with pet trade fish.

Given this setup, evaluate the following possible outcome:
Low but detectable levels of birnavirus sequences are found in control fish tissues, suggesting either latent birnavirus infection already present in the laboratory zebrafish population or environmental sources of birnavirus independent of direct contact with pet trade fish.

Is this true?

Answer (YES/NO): NO